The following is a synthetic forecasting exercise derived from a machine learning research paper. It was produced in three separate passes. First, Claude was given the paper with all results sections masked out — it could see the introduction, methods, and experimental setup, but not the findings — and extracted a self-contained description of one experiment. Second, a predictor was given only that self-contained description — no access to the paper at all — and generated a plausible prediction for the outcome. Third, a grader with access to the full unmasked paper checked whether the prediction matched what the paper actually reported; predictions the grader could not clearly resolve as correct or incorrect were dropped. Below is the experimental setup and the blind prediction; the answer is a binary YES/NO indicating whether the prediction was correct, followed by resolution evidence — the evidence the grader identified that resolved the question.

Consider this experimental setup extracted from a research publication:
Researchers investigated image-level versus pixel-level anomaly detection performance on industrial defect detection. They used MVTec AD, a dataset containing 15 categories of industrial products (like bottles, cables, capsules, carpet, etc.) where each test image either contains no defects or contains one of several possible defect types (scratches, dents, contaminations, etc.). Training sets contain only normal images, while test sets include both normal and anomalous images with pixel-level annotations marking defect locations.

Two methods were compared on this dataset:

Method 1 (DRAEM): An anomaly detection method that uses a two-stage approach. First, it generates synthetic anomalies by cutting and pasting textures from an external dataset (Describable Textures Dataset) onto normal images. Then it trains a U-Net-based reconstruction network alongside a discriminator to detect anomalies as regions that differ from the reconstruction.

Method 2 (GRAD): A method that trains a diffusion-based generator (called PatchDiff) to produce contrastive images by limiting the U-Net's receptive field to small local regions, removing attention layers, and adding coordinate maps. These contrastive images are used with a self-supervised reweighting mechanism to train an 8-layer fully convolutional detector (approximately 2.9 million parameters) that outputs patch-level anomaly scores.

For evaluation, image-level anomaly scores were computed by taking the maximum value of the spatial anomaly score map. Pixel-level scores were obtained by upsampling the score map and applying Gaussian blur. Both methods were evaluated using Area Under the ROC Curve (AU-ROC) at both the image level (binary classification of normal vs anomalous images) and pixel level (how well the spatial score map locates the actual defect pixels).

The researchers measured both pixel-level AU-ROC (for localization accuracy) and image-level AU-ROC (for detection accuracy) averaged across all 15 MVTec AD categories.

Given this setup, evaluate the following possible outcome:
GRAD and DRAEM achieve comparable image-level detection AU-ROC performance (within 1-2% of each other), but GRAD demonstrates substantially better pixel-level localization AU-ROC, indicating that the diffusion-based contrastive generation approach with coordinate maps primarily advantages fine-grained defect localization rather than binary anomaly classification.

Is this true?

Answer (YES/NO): NO